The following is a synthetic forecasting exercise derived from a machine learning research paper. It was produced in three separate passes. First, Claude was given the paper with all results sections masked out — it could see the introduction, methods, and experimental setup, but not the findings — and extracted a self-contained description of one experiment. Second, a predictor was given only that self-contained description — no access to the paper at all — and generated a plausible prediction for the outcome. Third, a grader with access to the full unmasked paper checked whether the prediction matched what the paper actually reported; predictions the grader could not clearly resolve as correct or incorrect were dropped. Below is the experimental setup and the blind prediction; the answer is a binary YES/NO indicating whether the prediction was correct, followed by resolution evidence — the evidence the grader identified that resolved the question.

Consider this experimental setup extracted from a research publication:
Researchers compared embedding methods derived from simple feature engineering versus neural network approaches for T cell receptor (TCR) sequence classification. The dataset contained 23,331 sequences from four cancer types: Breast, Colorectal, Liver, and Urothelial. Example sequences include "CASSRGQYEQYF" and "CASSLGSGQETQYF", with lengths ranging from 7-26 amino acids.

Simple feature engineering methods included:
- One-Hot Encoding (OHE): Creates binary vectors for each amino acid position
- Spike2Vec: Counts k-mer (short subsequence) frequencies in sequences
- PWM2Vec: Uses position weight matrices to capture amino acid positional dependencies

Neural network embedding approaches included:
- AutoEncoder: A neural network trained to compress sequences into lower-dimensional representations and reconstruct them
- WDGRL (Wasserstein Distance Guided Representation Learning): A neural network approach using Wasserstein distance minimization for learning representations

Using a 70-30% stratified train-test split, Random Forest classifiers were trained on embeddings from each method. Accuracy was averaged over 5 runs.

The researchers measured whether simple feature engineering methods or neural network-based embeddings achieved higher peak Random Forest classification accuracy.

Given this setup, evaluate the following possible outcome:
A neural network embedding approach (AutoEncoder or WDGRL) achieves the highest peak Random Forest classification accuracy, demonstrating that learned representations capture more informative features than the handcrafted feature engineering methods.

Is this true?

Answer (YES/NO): NO